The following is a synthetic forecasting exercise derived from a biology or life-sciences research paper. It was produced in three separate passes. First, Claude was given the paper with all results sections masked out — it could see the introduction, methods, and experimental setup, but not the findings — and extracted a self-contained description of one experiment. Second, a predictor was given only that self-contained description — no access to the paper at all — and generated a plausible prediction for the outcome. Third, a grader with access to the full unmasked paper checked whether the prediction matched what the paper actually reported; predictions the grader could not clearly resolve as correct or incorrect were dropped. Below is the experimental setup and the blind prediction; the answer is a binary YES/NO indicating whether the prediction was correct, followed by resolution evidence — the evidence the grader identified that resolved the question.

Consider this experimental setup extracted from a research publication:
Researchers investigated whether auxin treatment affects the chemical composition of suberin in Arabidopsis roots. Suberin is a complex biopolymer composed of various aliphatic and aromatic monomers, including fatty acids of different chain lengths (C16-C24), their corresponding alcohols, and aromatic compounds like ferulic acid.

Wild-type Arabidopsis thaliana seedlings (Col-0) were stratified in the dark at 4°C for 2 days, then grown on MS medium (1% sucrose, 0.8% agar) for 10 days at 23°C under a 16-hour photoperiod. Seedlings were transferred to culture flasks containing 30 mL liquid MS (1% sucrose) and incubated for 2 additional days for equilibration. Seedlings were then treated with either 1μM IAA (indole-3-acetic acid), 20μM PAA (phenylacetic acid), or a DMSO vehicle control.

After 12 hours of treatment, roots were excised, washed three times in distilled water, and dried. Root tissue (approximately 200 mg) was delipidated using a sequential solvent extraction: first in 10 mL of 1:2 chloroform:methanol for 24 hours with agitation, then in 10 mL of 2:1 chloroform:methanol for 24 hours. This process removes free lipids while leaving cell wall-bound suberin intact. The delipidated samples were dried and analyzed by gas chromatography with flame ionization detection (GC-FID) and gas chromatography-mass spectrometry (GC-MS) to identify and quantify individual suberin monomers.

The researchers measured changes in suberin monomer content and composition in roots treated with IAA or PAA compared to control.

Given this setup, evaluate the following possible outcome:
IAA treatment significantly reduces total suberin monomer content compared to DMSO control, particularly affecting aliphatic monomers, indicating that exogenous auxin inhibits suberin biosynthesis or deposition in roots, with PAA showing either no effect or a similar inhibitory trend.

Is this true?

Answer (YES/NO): NO